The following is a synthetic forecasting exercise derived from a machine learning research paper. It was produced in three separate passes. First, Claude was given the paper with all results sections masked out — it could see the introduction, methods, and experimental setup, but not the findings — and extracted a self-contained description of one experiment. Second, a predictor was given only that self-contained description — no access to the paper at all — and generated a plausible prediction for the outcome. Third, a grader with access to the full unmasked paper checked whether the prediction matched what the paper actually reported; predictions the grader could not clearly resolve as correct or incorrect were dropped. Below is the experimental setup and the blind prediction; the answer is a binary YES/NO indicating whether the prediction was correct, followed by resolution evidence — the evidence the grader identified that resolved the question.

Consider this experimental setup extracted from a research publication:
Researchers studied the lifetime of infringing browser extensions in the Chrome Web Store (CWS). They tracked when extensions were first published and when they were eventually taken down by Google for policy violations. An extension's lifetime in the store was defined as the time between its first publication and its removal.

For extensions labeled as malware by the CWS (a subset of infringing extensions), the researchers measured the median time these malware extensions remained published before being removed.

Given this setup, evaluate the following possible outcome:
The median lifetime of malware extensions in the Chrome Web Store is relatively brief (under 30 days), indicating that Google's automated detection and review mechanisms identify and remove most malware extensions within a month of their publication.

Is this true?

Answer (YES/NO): NO